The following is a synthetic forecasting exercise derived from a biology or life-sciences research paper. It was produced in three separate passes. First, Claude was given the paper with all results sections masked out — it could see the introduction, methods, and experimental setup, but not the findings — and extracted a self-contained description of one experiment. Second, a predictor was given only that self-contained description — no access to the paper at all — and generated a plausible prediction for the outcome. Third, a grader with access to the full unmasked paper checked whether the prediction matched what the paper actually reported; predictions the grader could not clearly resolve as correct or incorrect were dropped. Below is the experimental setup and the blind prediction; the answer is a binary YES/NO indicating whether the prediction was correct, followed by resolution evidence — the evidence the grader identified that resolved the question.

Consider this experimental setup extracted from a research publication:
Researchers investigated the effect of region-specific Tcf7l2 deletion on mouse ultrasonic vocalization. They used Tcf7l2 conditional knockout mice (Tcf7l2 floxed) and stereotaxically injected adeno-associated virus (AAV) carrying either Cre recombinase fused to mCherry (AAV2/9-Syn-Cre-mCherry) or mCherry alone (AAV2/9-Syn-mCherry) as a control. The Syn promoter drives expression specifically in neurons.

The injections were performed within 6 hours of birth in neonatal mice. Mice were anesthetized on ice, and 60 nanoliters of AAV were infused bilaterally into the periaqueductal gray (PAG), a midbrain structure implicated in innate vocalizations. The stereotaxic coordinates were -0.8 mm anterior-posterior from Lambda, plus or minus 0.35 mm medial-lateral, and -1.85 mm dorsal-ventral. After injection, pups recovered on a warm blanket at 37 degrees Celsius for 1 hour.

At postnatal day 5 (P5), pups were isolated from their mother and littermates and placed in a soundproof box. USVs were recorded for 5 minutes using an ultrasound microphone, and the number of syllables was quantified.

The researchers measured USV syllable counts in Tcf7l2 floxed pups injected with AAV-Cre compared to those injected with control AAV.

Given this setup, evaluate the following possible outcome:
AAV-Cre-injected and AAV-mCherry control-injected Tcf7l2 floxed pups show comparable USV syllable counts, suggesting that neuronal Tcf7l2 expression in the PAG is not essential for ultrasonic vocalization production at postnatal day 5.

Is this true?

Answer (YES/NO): NO